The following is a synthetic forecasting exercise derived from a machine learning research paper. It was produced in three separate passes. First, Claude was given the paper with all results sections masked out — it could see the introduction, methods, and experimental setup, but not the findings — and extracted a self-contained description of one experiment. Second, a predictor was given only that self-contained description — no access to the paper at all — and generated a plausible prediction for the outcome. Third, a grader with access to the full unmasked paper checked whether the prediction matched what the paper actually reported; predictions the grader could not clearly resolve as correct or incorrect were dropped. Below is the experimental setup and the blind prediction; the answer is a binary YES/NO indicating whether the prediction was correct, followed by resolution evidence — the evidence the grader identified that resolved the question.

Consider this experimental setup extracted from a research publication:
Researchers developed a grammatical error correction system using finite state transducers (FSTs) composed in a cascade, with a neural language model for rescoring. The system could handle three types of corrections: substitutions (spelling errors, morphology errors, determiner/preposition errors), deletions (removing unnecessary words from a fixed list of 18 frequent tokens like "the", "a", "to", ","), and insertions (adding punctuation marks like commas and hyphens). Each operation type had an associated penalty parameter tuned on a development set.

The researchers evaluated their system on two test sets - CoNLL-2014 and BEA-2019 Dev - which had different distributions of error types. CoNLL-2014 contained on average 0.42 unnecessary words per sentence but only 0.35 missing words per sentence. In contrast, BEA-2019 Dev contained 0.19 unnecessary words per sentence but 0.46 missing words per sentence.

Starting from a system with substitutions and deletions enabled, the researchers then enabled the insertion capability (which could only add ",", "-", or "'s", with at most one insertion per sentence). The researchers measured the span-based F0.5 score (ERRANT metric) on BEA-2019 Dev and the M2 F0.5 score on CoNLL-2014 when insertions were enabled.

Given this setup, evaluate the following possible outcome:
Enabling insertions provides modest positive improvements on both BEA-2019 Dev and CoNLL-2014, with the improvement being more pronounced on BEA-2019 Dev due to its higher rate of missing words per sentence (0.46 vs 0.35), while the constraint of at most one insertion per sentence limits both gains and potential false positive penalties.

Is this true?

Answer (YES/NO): NO